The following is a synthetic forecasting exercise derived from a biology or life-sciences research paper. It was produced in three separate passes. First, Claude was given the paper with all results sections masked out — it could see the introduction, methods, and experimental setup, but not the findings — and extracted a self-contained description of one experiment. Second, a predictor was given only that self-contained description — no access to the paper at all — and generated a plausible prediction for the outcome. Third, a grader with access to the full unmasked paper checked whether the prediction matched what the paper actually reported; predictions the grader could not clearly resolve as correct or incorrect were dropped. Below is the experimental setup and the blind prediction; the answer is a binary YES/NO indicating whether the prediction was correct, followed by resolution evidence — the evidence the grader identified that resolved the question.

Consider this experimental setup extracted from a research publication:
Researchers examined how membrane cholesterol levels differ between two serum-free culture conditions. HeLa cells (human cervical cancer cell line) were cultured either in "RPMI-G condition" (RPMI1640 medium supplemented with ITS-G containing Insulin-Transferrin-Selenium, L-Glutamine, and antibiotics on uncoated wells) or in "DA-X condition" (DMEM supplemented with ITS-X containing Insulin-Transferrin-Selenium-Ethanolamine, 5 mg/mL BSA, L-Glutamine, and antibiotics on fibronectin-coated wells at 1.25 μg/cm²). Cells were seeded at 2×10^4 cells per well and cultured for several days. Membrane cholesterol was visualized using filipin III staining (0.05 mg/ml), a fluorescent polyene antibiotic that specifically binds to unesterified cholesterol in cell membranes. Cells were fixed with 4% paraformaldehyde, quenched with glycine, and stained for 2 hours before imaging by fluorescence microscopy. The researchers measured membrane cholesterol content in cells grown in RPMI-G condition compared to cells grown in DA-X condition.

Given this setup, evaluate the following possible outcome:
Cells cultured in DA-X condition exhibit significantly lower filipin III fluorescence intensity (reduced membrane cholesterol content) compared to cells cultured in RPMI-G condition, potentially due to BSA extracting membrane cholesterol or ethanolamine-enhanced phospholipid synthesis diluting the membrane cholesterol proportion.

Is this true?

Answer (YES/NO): YES